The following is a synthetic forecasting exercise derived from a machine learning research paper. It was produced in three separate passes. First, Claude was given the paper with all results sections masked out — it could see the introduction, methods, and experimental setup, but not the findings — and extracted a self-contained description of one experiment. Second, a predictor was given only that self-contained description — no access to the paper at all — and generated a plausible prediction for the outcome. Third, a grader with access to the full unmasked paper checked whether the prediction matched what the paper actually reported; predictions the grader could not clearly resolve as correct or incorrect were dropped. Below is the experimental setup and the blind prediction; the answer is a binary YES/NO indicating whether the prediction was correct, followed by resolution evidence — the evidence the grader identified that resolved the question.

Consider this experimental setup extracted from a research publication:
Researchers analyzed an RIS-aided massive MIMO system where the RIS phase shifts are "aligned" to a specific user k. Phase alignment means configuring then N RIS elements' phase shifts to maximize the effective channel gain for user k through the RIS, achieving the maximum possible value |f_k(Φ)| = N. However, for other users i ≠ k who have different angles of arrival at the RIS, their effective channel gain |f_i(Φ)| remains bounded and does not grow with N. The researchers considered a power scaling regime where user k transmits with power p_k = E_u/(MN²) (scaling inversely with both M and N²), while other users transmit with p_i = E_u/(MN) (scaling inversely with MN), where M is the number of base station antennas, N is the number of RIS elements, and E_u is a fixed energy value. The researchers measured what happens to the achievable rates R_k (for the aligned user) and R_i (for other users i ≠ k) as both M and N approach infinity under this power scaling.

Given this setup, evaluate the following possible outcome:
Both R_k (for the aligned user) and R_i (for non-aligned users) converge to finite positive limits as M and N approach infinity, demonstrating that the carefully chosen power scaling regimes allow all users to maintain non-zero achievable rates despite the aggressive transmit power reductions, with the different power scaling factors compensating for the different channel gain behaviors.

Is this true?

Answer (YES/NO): NO